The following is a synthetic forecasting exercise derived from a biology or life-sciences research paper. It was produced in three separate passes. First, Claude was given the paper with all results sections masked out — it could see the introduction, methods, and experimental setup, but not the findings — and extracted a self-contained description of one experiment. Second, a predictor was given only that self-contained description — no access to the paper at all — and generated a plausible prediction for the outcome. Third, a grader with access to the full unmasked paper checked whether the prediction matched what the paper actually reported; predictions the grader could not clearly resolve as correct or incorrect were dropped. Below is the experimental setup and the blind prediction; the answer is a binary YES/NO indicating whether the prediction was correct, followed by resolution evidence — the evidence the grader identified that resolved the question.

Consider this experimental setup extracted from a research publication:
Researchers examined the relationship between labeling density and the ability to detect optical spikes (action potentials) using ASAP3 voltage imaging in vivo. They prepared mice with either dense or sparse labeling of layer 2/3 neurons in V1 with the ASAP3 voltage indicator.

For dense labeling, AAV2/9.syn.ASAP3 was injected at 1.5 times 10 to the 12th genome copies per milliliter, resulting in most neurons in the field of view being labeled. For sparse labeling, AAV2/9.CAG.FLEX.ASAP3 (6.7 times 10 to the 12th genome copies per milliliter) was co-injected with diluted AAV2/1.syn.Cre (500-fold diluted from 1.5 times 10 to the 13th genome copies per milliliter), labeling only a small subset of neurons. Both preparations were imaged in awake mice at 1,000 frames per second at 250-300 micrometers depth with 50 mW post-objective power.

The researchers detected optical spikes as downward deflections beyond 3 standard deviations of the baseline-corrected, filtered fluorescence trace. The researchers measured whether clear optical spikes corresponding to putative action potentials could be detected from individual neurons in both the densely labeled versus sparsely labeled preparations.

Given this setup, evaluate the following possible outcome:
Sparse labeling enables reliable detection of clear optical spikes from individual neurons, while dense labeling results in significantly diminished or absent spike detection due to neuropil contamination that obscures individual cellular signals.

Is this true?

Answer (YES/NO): NO